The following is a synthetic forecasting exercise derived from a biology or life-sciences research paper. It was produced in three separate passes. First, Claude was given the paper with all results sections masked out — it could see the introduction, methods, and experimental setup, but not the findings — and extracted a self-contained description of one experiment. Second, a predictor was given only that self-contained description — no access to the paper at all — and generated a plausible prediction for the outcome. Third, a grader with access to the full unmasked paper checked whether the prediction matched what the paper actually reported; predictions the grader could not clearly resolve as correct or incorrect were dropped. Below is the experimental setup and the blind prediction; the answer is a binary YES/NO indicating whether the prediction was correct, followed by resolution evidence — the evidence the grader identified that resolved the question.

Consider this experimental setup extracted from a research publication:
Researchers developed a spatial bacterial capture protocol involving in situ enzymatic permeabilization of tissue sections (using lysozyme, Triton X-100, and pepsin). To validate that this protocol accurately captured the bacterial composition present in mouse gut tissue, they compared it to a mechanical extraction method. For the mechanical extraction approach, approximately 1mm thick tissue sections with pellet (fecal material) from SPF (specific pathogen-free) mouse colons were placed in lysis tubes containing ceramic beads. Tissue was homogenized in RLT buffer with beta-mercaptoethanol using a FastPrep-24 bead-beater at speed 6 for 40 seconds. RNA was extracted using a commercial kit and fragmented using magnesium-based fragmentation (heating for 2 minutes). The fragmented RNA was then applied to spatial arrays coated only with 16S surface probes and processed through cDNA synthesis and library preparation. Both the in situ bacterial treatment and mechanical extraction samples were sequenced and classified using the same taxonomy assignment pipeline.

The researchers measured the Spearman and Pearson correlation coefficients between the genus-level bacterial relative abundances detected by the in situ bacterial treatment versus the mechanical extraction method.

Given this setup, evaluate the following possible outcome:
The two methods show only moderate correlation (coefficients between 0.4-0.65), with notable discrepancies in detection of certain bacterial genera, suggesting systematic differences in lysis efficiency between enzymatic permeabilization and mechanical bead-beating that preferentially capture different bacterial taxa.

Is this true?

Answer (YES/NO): NO